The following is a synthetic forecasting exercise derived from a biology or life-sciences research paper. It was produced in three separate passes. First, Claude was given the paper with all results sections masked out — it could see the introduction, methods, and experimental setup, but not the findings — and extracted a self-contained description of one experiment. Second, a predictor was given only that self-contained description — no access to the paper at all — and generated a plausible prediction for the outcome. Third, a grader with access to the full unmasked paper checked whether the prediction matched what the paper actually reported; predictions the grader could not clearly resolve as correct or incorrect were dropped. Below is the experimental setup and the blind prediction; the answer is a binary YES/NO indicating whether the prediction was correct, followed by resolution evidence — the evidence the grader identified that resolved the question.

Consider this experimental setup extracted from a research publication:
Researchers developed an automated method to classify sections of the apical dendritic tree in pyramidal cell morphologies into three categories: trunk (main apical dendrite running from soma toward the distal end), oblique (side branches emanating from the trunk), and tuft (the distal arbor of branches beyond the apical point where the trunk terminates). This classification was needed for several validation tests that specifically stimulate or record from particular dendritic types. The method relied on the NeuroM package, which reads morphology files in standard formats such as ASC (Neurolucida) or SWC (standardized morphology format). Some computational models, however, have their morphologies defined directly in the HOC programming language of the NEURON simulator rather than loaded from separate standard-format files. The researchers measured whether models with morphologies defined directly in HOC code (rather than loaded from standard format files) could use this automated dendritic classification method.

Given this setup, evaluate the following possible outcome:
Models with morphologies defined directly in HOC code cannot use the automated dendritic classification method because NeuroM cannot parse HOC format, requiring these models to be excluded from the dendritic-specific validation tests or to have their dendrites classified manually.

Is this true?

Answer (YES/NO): YES